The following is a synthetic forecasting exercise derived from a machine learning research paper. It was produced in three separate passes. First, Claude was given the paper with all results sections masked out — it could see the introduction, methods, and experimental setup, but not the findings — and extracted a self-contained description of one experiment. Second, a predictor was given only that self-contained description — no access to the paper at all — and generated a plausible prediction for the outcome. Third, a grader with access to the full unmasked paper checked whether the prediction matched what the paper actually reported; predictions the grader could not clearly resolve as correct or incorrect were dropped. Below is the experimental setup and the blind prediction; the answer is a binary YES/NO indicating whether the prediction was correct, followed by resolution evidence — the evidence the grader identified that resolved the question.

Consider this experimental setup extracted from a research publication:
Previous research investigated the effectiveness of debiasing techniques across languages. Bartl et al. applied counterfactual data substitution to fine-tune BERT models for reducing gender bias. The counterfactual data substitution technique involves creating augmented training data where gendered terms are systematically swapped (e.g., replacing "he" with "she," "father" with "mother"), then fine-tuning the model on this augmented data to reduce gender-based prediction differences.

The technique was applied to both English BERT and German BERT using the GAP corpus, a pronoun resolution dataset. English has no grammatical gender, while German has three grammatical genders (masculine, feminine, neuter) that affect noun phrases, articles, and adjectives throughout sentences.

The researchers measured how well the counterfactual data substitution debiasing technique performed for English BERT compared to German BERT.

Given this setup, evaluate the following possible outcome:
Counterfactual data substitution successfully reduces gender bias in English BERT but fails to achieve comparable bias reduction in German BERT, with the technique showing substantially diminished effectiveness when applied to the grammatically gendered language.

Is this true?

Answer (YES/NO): YES